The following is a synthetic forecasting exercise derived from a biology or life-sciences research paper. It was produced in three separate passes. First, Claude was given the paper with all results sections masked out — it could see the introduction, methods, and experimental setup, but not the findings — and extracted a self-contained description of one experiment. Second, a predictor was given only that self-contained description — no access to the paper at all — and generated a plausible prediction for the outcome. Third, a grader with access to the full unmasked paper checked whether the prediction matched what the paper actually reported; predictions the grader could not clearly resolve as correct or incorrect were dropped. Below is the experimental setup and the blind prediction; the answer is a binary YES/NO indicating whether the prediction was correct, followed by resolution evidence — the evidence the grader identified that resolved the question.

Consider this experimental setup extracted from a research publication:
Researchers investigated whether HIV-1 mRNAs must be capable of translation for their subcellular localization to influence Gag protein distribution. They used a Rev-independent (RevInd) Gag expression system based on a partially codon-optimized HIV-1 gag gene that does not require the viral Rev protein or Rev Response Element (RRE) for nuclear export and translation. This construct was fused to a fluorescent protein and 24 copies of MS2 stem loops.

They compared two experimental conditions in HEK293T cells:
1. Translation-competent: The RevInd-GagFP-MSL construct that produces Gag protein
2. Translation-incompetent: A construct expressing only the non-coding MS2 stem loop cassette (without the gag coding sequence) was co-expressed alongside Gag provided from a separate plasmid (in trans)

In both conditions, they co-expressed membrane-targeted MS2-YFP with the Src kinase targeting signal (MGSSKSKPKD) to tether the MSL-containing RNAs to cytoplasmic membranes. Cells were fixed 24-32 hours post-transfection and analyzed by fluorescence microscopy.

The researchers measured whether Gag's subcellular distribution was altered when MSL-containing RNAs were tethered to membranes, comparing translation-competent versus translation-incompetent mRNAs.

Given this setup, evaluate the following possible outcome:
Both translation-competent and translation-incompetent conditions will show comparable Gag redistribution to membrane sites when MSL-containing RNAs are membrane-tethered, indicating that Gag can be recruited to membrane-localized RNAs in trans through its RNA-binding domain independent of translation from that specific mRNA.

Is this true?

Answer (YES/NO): NO